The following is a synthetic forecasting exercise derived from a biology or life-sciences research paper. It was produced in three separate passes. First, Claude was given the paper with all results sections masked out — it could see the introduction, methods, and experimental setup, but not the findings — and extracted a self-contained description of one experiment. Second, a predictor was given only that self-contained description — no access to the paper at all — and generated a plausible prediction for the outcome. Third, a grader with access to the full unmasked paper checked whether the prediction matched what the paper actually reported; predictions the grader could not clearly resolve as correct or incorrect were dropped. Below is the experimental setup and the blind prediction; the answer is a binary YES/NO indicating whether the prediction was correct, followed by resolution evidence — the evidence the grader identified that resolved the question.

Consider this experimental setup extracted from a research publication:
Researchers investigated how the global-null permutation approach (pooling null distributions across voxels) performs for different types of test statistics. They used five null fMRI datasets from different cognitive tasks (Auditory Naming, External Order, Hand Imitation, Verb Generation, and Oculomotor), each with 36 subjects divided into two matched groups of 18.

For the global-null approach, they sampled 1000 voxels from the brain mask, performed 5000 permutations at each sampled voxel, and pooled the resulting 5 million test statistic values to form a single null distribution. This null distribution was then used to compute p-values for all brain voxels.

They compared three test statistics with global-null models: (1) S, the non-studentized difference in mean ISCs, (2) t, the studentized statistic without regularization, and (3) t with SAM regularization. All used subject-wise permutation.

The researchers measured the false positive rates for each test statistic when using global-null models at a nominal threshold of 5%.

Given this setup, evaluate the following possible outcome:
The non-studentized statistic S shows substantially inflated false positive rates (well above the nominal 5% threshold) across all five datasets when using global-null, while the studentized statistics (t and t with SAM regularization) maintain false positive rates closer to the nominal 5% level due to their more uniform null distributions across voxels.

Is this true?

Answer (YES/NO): NO